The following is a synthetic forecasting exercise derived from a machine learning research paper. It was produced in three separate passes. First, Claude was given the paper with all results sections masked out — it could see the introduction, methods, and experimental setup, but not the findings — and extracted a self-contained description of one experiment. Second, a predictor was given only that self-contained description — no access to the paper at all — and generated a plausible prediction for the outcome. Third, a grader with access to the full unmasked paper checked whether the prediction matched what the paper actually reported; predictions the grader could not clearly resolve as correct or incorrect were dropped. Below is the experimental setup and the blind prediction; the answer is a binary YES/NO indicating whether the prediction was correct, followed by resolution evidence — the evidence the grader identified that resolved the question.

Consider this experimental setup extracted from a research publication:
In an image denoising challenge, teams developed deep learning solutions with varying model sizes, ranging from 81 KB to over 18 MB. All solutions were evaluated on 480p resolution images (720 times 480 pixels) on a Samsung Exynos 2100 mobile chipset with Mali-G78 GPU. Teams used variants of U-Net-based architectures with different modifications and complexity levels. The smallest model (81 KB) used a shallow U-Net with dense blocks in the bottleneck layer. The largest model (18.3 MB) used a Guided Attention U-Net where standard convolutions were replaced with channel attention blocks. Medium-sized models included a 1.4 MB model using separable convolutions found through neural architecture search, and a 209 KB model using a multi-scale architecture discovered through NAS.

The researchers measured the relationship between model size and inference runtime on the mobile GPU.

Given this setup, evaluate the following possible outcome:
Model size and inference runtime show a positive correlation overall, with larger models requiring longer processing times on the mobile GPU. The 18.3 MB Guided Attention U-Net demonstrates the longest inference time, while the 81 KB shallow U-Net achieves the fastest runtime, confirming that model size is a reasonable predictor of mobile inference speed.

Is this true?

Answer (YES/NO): NO